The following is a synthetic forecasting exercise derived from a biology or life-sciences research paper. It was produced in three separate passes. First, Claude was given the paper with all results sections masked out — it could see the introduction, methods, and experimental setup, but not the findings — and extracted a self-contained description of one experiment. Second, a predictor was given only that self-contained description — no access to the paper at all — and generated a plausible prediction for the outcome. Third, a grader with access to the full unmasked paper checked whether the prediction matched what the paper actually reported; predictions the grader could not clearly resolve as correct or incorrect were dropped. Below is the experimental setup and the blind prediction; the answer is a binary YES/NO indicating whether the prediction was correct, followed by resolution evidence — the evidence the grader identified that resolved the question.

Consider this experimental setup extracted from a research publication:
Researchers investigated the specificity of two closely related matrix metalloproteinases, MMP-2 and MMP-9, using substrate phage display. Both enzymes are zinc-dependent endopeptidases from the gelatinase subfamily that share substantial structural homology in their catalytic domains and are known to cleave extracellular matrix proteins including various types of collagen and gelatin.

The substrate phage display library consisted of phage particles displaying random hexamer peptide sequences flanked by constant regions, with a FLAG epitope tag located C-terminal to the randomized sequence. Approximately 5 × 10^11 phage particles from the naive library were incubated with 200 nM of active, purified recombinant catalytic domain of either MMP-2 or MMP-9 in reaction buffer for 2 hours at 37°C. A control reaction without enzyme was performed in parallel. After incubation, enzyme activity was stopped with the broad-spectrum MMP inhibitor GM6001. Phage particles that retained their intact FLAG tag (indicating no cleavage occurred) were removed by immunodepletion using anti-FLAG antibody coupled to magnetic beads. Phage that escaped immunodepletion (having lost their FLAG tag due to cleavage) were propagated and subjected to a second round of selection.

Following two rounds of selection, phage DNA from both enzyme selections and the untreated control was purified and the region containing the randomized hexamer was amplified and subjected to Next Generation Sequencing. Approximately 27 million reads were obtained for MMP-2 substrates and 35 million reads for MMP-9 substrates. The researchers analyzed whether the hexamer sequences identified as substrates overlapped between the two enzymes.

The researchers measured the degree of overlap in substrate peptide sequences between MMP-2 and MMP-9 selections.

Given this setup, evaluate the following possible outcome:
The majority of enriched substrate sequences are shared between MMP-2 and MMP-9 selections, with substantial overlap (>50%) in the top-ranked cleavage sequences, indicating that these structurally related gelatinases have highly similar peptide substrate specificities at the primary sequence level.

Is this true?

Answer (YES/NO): NO